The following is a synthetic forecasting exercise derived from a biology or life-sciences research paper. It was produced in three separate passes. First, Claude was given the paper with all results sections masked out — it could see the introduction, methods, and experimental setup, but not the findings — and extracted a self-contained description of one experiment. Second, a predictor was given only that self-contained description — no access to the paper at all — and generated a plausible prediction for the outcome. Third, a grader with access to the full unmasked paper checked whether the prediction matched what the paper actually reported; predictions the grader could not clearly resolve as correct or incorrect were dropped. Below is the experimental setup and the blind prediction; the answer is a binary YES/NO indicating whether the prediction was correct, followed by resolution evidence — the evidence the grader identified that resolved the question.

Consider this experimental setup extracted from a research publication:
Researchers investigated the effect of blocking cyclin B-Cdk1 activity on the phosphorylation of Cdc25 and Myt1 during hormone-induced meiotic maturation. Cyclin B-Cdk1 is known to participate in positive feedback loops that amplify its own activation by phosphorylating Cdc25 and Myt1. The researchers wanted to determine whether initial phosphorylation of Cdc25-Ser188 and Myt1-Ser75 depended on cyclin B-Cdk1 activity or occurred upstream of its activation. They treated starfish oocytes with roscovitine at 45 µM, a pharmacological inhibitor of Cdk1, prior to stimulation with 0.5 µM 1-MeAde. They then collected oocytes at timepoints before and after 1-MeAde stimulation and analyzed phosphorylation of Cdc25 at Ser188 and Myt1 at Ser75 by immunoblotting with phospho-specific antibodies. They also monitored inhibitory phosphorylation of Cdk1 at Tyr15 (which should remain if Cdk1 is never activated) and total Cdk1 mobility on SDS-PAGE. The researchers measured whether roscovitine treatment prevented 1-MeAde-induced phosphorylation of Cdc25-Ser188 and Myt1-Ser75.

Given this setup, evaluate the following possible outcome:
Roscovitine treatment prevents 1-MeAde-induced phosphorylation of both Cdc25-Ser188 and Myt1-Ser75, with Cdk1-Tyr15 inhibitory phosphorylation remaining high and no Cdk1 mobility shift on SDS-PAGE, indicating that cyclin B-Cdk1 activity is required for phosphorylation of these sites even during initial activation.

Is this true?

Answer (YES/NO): NO